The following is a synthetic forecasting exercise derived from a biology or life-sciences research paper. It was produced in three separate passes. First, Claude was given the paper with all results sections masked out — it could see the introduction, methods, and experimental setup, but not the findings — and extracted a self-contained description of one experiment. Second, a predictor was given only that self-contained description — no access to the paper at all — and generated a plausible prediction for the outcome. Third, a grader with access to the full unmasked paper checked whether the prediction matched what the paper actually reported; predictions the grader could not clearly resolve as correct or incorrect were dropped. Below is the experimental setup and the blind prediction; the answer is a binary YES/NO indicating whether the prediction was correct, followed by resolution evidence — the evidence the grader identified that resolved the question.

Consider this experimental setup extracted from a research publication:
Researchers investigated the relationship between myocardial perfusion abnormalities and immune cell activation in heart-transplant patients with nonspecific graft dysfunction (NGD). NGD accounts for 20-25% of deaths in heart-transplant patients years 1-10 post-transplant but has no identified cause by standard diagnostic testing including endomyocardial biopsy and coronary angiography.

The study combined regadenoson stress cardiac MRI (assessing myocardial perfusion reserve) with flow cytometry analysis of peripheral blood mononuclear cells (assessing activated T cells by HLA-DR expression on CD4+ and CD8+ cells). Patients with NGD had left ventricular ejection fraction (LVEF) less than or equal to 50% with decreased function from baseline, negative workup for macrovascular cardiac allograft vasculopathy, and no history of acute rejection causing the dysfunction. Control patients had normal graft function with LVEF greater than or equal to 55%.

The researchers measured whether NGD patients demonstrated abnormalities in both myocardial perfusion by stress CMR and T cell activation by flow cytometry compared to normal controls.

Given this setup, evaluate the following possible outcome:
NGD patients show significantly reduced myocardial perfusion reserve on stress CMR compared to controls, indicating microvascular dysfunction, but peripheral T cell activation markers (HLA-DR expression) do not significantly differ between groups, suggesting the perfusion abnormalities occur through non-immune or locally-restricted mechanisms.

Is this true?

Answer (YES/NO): NO